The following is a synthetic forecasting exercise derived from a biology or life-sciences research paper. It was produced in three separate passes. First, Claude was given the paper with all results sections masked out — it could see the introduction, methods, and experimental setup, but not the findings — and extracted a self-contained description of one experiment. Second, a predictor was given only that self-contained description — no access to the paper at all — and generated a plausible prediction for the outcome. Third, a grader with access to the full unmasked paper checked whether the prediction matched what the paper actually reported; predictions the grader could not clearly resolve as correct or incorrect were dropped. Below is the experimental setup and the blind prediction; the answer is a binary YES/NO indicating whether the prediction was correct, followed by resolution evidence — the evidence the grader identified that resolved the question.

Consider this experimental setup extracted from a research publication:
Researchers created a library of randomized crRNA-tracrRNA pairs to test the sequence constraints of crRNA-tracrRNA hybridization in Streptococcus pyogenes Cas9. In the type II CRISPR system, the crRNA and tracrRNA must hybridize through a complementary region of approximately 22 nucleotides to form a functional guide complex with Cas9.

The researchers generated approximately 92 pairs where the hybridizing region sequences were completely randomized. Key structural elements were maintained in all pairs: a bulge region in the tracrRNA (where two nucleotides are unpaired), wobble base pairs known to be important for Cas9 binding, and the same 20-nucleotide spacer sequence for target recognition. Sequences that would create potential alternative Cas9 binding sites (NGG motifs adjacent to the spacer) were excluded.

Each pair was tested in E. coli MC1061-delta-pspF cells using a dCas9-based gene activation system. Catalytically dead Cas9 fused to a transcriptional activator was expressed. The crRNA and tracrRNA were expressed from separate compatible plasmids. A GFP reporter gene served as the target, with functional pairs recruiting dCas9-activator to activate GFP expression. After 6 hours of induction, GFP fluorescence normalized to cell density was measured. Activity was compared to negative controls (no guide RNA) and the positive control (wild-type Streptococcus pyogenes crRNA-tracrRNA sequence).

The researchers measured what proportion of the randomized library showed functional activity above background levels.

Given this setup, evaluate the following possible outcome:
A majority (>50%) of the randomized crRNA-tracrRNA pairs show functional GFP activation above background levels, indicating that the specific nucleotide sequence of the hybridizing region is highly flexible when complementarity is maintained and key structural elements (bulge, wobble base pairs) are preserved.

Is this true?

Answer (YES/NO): YES